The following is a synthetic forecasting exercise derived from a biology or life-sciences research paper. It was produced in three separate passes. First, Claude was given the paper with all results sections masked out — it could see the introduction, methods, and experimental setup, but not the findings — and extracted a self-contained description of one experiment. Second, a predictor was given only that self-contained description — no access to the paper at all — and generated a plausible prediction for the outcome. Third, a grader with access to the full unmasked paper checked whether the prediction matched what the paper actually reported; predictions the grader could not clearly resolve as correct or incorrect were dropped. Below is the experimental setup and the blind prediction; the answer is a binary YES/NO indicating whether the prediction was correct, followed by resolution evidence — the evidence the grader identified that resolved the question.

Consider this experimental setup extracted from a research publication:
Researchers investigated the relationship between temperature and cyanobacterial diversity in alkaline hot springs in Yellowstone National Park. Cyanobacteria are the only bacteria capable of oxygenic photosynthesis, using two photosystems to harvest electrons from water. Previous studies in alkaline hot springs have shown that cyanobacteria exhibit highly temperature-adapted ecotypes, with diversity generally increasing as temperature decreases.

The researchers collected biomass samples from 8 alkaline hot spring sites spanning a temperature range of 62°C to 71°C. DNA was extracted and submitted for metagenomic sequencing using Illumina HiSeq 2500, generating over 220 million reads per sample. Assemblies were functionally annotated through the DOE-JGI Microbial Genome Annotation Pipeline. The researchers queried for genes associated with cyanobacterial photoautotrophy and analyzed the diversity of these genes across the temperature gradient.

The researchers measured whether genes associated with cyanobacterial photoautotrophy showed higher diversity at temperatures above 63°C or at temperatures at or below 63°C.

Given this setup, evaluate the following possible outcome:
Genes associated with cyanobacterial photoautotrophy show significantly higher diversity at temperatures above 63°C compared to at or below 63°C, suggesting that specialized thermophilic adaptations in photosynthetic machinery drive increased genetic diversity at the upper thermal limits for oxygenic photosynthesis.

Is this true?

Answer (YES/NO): NO